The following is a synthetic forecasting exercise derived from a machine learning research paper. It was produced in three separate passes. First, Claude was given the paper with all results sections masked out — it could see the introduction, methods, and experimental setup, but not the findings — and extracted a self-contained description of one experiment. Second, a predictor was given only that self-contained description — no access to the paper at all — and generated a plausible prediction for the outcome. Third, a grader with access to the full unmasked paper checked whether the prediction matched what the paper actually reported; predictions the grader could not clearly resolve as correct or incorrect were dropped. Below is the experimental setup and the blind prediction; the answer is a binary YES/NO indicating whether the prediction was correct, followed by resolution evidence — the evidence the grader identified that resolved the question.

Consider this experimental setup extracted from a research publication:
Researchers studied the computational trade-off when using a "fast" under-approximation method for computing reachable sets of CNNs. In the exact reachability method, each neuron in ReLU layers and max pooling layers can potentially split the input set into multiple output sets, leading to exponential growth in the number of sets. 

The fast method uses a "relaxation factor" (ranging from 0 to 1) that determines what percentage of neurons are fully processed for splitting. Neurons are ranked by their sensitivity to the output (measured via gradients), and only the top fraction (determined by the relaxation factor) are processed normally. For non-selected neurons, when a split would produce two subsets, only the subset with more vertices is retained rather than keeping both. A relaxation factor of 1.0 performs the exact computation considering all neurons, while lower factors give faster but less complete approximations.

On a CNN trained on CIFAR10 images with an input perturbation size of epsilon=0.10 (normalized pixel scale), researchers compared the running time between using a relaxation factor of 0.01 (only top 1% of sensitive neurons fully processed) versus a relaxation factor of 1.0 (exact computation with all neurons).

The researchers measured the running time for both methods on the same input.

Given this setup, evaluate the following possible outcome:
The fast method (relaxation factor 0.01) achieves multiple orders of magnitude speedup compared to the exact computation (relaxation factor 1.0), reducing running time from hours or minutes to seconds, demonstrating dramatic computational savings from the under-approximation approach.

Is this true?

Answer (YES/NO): YES